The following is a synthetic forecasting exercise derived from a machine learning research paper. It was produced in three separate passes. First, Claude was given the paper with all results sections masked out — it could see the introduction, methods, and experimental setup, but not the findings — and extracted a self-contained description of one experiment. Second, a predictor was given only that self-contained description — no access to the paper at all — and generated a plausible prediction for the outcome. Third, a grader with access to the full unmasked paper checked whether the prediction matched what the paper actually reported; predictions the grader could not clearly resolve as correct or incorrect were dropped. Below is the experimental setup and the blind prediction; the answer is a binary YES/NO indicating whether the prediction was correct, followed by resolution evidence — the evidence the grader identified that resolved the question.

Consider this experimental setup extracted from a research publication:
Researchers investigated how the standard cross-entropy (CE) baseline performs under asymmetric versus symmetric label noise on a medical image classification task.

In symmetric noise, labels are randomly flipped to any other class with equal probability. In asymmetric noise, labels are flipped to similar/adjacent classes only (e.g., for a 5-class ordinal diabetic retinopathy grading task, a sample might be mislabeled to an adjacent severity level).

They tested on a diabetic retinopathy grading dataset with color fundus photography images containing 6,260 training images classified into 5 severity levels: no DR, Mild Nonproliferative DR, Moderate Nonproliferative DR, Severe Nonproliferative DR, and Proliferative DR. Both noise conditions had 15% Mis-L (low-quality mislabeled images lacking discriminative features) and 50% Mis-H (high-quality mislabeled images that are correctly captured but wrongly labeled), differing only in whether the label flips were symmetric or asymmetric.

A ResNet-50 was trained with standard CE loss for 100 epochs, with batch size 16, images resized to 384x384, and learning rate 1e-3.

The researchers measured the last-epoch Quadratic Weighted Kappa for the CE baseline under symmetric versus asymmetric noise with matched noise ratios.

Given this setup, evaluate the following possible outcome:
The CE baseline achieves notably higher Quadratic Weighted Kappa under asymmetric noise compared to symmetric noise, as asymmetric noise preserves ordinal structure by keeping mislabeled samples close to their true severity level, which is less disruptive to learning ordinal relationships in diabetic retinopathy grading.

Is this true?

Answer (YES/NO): YES